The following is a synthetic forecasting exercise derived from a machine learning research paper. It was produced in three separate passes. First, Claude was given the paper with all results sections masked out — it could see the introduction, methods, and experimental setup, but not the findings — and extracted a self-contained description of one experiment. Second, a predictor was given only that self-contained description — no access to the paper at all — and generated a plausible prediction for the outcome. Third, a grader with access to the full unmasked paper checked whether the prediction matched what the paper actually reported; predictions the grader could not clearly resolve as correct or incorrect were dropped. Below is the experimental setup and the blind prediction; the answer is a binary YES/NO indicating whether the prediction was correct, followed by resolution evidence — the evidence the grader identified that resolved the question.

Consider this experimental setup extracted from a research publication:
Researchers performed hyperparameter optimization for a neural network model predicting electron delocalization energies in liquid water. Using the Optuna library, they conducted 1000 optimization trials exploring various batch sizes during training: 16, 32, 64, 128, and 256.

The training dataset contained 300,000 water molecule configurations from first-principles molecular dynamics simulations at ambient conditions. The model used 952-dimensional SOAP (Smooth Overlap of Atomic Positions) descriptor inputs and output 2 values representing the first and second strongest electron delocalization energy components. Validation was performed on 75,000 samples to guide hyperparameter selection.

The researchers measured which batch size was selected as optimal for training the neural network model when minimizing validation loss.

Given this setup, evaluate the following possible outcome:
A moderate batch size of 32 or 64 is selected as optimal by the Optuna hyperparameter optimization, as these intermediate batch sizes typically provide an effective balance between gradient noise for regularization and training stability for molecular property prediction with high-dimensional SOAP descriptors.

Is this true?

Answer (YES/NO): NO